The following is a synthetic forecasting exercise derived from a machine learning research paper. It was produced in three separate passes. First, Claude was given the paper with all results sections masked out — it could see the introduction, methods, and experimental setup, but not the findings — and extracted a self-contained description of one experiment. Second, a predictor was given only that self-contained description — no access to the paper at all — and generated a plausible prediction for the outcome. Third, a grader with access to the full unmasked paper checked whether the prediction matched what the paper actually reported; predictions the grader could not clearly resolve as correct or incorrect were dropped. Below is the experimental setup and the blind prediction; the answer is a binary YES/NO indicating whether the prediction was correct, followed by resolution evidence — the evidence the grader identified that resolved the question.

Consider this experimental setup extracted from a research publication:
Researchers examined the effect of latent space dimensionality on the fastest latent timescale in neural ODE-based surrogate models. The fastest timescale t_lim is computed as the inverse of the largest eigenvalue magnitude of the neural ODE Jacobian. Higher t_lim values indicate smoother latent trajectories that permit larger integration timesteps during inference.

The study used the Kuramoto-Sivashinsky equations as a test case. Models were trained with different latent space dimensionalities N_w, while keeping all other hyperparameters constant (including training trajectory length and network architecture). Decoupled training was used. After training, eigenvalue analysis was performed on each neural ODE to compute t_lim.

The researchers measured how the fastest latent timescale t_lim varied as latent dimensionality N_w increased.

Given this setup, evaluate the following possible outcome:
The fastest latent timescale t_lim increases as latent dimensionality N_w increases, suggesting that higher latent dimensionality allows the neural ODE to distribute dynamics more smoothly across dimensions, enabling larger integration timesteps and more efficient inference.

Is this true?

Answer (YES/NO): NO